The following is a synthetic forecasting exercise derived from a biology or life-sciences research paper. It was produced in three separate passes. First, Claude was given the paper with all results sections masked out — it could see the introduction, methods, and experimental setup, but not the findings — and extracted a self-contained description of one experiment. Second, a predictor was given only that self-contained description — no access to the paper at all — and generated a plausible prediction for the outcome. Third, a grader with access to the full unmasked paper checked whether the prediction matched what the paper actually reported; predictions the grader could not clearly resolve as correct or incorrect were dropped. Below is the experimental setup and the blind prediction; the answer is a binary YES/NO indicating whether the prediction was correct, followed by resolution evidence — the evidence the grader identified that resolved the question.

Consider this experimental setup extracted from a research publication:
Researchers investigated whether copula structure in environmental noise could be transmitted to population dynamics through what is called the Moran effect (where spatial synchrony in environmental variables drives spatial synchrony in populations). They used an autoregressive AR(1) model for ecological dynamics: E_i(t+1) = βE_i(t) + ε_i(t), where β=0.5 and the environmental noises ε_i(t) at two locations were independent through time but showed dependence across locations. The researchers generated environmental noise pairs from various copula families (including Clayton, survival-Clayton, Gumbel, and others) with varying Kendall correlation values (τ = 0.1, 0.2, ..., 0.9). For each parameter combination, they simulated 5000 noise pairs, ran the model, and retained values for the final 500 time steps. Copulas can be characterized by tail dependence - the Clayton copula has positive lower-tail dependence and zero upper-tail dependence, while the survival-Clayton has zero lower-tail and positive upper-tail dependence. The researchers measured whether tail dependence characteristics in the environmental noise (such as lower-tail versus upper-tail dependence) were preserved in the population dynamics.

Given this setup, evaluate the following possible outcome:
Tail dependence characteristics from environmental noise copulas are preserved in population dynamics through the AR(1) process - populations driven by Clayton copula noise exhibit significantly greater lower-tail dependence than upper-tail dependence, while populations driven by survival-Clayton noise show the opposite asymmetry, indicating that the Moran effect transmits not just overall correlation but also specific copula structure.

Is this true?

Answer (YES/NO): YES